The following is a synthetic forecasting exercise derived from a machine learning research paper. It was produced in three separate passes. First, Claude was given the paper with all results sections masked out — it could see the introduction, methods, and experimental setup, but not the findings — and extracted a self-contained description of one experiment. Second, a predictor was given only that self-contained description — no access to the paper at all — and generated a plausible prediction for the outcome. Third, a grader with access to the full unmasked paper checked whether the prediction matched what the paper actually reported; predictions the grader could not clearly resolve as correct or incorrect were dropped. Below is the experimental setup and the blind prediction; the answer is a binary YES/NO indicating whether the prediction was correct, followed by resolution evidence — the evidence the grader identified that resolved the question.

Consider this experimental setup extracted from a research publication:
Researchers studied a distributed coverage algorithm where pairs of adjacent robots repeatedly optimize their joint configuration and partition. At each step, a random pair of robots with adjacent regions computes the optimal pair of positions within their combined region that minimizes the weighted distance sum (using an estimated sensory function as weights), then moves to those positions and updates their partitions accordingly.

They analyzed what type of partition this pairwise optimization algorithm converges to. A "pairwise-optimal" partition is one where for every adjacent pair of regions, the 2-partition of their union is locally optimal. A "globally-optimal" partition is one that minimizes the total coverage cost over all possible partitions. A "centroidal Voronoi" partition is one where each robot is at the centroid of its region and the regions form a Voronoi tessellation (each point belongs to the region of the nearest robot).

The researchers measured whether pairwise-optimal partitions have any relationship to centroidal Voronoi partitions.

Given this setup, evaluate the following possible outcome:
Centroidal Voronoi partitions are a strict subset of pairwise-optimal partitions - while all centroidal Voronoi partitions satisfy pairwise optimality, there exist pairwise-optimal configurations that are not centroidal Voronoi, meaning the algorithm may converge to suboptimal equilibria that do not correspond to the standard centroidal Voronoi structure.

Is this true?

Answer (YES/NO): NO